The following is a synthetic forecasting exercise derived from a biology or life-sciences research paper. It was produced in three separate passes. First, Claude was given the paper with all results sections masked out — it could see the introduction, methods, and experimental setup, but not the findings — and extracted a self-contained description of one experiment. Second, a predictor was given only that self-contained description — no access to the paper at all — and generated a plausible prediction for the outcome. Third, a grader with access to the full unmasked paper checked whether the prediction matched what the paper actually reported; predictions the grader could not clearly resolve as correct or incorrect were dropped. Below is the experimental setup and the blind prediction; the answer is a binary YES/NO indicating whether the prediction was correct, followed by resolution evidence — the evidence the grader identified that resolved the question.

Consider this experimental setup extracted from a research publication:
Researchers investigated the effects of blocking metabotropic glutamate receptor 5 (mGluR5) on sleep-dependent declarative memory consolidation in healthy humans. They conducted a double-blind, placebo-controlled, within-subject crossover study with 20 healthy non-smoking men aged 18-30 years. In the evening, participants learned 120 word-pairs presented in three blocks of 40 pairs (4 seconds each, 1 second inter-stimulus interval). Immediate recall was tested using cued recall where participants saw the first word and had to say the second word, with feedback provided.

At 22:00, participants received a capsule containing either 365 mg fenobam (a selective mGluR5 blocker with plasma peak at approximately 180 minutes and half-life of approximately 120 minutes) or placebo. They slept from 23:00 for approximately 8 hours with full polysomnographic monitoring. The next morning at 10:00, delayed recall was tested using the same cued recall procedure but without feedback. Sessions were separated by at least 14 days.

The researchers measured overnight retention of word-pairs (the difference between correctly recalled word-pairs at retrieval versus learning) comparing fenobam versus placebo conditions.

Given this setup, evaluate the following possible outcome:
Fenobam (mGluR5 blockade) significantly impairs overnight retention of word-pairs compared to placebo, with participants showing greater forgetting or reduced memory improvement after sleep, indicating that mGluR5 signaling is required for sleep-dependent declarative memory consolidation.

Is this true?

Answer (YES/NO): NO